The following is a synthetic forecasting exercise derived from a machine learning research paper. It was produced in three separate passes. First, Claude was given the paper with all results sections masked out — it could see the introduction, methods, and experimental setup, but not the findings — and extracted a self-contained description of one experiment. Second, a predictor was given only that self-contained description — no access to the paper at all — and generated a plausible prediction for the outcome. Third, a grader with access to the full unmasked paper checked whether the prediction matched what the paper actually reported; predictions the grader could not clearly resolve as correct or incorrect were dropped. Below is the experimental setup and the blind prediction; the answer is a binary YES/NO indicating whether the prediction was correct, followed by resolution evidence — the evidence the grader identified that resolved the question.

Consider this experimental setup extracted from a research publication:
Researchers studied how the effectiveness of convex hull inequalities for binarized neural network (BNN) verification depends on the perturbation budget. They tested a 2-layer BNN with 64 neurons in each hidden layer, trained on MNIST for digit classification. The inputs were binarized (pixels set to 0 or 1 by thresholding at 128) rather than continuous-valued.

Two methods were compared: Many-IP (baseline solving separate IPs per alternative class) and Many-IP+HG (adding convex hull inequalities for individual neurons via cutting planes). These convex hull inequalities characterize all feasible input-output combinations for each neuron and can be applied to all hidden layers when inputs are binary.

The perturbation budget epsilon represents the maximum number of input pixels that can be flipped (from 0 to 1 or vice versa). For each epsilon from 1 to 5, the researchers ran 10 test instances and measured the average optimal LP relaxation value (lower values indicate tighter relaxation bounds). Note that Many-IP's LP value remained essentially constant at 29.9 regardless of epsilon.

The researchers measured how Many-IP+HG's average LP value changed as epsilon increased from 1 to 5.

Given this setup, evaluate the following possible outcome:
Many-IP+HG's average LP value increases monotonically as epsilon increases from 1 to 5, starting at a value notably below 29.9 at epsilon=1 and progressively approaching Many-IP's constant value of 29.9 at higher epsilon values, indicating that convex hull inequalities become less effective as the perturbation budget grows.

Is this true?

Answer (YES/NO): YES